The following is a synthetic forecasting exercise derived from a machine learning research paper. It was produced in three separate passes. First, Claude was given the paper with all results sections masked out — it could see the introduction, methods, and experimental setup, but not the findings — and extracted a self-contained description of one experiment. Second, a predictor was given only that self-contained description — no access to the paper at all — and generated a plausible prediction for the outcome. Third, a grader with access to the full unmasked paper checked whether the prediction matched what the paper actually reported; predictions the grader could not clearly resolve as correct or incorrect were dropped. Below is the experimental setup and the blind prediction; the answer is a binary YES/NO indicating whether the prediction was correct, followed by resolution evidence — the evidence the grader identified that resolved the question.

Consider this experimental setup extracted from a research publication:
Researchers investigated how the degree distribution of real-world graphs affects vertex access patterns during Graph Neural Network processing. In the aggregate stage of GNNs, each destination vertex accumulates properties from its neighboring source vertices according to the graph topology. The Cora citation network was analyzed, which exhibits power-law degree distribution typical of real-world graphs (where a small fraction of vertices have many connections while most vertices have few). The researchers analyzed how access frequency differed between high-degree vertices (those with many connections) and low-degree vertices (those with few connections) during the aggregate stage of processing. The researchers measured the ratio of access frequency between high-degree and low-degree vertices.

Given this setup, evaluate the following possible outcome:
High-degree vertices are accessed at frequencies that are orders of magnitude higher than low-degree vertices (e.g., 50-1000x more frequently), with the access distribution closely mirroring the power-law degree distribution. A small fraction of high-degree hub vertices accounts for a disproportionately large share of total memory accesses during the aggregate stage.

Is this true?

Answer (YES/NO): YES